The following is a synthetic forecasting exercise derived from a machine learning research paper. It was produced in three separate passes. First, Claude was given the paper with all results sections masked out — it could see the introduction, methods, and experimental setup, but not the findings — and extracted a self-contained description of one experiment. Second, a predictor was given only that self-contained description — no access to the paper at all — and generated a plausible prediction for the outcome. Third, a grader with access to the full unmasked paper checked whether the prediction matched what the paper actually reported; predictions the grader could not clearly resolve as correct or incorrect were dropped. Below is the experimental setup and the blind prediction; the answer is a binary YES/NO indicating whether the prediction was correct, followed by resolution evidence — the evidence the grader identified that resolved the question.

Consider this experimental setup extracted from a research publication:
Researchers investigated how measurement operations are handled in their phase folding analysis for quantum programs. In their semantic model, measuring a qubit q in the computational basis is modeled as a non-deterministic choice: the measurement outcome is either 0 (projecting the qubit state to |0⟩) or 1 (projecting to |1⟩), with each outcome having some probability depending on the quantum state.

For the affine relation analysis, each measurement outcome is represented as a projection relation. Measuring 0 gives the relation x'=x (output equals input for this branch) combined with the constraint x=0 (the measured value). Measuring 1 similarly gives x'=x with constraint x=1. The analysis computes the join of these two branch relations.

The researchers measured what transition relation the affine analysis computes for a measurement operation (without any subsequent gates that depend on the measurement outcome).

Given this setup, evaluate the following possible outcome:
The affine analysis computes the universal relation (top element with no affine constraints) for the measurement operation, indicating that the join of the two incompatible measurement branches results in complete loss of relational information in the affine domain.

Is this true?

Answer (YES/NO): NO